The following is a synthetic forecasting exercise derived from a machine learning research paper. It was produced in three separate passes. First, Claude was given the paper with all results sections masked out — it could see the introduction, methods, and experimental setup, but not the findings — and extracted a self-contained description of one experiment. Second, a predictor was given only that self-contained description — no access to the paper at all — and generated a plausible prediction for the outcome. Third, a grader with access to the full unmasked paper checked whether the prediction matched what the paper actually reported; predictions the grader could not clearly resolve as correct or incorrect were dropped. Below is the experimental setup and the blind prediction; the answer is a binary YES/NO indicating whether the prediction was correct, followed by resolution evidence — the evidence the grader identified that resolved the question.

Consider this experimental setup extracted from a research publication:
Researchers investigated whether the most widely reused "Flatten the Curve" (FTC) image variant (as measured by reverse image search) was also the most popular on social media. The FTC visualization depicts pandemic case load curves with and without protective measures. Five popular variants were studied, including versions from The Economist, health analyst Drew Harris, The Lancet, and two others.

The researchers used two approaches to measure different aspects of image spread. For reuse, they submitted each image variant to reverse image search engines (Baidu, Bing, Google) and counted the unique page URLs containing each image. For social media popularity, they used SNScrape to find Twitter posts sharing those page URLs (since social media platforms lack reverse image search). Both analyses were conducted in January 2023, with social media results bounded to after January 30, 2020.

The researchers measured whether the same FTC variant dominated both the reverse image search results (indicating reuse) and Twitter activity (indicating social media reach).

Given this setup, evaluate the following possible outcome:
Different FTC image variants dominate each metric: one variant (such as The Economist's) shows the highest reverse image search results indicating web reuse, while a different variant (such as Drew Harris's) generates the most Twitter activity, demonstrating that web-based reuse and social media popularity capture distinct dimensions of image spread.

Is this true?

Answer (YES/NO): NO